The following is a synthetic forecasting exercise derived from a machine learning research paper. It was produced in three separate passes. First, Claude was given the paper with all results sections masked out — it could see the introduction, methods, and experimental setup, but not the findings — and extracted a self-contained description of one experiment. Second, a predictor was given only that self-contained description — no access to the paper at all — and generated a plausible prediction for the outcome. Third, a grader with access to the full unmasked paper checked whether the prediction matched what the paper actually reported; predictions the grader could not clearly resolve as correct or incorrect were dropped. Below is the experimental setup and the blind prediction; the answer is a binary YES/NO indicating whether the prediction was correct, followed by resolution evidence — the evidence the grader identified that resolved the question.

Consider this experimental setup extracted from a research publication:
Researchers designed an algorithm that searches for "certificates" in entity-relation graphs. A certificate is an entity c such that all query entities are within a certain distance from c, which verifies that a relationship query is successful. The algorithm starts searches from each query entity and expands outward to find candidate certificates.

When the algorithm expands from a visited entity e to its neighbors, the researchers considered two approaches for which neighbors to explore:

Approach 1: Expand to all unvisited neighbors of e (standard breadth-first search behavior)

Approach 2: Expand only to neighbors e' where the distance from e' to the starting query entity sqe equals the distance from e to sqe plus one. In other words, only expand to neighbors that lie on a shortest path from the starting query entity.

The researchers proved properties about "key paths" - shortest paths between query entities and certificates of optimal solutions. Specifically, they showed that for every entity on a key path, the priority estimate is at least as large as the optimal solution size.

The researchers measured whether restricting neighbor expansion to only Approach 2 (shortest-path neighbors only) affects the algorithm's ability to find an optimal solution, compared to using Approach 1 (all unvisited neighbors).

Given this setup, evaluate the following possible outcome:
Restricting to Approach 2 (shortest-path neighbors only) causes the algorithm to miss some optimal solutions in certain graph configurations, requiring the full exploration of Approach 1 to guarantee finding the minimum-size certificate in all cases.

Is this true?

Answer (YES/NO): NO